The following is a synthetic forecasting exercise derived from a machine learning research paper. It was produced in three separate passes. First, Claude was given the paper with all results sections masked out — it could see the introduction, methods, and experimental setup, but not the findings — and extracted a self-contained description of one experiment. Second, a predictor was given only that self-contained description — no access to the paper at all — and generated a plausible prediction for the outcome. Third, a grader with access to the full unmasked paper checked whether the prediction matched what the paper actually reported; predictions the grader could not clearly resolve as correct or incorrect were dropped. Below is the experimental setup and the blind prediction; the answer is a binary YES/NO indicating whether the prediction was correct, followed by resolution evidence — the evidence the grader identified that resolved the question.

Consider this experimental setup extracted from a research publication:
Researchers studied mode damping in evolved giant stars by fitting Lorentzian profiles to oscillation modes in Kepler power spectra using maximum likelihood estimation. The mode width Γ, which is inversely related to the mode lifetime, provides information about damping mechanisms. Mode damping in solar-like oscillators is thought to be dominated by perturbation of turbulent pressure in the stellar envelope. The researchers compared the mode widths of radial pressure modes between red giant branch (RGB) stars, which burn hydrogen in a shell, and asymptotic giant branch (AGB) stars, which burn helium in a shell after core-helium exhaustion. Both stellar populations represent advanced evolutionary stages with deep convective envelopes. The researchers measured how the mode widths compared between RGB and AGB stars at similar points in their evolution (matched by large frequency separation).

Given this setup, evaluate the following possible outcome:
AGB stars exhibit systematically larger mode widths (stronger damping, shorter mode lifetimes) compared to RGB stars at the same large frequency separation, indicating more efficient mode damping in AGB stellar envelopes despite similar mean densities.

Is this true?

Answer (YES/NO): NO